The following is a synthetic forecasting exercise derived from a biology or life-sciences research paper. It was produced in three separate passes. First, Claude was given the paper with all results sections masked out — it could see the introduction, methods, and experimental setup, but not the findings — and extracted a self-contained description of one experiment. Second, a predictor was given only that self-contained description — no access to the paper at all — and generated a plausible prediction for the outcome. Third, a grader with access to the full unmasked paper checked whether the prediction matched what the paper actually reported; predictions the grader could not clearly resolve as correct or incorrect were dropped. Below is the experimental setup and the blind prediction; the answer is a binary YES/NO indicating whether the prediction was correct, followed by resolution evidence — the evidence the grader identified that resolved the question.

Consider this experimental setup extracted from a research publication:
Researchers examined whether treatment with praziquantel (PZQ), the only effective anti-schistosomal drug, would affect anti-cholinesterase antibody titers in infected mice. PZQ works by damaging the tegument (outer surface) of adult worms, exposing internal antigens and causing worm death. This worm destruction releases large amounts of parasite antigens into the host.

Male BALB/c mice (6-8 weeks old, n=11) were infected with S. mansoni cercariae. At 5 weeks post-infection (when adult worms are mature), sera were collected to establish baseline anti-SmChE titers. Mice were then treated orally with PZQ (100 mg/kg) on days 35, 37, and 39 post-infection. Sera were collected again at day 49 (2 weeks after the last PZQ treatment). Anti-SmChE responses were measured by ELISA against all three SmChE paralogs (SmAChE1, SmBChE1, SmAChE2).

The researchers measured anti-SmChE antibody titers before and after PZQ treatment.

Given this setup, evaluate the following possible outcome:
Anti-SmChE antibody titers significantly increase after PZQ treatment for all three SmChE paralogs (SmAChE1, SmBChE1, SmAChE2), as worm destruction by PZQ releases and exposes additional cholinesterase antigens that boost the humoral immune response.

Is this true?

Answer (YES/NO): YES